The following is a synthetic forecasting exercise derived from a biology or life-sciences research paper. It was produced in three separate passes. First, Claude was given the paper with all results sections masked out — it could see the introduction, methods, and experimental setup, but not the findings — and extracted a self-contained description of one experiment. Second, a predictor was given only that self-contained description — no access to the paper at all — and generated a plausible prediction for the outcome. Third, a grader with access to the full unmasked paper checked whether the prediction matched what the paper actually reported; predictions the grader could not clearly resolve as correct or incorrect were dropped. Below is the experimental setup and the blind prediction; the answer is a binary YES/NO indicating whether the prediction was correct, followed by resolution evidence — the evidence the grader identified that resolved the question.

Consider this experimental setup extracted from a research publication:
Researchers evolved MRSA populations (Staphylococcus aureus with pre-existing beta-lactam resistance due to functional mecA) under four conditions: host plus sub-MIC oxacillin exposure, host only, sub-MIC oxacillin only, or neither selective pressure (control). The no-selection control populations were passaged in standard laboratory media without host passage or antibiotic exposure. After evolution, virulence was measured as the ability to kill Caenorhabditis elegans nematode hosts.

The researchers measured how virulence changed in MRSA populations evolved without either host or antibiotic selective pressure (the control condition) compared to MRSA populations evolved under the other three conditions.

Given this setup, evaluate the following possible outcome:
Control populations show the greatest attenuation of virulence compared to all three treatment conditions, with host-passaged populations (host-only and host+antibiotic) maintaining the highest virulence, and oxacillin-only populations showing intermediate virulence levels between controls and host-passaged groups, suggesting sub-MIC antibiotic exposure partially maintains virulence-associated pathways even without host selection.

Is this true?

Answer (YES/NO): NO